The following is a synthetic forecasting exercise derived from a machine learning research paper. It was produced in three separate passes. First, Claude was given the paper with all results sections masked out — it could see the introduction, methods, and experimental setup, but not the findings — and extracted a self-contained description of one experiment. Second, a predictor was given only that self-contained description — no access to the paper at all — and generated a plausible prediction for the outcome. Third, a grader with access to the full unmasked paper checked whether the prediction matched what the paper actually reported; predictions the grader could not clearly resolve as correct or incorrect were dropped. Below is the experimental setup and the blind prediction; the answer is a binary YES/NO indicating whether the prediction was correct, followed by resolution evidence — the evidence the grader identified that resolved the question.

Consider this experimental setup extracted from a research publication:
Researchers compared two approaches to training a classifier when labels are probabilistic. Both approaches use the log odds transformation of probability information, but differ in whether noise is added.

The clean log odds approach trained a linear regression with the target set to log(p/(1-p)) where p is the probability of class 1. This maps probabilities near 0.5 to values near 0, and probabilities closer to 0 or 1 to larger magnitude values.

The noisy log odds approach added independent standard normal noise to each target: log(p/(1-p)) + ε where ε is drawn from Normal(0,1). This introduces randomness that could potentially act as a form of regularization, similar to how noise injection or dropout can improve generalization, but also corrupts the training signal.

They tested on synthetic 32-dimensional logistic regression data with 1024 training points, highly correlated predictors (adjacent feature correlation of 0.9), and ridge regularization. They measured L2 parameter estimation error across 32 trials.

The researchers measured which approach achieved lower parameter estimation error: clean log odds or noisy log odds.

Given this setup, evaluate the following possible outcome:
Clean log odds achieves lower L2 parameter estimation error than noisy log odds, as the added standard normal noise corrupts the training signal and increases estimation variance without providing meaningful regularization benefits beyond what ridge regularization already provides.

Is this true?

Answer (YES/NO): YES